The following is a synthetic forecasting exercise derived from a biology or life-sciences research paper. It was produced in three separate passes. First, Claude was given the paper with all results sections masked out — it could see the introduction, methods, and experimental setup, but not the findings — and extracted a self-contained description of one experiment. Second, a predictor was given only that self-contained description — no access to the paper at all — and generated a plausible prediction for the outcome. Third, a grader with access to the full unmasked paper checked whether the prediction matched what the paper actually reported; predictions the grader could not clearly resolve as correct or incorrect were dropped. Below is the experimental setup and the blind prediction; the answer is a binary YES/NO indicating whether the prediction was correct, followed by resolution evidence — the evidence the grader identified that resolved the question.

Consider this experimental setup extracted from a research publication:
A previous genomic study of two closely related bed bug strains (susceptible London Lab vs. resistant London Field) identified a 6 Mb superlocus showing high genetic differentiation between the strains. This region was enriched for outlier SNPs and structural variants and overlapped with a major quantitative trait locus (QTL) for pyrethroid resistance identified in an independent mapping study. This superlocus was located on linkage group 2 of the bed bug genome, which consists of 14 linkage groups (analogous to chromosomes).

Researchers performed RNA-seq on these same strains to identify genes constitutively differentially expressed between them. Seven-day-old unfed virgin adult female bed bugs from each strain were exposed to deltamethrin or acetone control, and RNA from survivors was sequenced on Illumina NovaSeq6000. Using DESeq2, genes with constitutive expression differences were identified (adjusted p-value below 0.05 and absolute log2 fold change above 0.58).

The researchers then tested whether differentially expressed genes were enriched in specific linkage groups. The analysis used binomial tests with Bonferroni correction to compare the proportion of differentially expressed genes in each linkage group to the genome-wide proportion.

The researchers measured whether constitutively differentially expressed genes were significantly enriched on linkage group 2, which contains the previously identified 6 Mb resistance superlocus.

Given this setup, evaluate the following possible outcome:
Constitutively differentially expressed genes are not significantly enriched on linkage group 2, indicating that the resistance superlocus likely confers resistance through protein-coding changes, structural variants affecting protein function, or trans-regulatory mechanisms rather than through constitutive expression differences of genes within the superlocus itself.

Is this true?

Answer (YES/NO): YES